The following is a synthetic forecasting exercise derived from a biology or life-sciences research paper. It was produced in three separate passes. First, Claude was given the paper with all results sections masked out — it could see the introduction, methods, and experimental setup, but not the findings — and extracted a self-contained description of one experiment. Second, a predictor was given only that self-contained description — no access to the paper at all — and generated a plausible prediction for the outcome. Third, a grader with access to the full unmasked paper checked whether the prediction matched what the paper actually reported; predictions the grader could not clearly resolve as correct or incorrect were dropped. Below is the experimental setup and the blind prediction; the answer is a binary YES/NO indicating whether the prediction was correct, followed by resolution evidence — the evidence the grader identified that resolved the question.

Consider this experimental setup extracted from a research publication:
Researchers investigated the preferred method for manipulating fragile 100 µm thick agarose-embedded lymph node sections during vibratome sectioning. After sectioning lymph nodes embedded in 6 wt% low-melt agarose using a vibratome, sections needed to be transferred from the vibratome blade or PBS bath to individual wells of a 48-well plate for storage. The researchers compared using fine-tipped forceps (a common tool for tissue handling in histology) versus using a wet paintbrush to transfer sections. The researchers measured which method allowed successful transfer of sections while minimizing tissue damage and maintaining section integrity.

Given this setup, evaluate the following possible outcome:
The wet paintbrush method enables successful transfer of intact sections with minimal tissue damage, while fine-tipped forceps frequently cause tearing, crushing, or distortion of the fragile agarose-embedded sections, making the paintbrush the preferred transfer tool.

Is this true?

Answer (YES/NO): YES